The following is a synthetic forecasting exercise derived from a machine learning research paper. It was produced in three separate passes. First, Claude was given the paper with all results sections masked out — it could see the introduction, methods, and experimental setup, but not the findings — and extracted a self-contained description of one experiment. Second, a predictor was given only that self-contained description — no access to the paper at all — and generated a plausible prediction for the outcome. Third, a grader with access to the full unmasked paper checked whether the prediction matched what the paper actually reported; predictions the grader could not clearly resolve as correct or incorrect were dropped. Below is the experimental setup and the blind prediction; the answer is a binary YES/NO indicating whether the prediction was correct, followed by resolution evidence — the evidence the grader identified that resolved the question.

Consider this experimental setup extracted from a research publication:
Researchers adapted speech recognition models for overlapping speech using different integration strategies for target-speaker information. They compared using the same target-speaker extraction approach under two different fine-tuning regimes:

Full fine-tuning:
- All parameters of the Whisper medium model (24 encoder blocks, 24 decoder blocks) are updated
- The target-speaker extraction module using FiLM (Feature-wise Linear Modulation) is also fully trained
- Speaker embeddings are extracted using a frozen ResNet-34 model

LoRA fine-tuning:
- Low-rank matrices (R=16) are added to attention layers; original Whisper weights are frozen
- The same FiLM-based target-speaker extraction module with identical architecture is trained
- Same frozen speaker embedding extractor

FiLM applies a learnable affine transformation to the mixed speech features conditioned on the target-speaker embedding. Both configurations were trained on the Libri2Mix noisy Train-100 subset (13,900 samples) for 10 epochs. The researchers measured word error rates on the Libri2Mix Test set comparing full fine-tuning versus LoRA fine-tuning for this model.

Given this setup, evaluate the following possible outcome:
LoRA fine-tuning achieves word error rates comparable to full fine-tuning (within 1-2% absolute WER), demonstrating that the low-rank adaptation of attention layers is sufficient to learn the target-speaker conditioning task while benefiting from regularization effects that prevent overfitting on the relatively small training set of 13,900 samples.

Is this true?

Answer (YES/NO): NO